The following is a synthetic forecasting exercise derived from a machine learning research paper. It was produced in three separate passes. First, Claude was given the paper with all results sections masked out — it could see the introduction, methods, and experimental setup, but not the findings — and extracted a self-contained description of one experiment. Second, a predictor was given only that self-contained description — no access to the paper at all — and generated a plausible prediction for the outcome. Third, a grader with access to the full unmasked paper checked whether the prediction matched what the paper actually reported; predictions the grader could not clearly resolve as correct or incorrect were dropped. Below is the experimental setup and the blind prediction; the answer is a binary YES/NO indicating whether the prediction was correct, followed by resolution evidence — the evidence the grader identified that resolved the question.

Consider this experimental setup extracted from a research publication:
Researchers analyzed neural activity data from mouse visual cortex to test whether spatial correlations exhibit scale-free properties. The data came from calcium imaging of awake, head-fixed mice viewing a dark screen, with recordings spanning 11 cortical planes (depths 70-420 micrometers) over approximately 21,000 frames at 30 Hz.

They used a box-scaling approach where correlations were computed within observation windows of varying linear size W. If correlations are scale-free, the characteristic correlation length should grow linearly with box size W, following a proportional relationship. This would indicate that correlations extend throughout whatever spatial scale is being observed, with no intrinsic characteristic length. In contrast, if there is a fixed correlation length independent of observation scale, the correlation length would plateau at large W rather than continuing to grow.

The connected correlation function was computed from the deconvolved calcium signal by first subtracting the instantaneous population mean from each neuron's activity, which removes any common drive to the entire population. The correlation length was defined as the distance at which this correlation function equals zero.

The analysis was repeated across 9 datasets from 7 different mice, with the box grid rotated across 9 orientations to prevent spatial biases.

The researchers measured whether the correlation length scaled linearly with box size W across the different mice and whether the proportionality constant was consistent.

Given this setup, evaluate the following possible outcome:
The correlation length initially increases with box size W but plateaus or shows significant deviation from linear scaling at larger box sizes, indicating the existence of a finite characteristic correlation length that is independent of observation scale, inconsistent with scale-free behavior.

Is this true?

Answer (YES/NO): NO